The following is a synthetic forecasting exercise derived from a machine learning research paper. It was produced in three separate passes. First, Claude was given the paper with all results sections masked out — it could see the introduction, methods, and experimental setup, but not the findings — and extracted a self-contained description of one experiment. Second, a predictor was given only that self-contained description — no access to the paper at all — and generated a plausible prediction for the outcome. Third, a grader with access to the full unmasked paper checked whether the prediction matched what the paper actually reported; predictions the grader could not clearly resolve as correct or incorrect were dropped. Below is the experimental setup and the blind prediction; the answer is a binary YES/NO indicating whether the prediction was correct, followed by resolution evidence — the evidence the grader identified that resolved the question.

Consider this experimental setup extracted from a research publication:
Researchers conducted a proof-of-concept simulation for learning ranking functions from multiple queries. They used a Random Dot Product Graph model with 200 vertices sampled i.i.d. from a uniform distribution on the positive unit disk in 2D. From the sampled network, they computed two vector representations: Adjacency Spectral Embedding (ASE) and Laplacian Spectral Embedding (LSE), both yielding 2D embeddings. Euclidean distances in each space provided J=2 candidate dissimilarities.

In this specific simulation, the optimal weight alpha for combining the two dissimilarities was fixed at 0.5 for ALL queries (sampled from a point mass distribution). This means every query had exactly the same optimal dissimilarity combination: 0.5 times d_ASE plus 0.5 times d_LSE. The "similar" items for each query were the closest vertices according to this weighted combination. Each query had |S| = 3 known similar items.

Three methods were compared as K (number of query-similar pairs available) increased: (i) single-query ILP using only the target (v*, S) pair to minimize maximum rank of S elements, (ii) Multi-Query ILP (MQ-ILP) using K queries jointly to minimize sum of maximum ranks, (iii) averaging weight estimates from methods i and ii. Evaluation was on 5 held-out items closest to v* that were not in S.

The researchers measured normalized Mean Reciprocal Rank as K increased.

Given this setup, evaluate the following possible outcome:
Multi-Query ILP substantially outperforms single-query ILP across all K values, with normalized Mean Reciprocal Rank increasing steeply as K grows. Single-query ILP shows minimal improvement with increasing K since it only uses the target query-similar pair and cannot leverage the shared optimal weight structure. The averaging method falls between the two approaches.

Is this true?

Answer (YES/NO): NO